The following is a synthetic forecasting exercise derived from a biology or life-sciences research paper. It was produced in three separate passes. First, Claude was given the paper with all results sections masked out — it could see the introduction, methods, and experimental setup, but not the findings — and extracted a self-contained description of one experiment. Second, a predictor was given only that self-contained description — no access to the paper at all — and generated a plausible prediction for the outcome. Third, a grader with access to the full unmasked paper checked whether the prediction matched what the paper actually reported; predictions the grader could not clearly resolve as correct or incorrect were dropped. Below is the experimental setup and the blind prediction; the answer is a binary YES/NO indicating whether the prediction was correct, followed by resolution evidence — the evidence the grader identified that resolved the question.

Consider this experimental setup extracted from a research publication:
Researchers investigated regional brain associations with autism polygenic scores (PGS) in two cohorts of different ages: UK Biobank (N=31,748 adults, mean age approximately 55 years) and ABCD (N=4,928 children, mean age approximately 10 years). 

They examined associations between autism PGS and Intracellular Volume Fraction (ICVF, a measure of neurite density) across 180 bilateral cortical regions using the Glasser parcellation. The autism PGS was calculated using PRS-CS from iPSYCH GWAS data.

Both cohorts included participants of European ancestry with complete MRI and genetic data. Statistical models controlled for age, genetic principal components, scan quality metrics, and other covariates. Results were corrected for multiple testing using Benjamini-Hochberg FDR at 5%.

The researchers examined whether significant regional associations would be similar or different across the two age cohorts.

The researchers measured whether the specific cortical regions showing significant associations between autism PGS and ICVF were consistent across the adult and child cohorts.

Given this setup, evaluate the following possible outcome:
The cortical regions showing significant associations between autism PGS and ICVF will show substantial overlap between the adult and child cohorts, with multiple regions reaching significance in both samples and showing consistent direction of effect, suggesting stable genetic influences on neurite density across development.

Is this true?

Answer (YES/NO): NO